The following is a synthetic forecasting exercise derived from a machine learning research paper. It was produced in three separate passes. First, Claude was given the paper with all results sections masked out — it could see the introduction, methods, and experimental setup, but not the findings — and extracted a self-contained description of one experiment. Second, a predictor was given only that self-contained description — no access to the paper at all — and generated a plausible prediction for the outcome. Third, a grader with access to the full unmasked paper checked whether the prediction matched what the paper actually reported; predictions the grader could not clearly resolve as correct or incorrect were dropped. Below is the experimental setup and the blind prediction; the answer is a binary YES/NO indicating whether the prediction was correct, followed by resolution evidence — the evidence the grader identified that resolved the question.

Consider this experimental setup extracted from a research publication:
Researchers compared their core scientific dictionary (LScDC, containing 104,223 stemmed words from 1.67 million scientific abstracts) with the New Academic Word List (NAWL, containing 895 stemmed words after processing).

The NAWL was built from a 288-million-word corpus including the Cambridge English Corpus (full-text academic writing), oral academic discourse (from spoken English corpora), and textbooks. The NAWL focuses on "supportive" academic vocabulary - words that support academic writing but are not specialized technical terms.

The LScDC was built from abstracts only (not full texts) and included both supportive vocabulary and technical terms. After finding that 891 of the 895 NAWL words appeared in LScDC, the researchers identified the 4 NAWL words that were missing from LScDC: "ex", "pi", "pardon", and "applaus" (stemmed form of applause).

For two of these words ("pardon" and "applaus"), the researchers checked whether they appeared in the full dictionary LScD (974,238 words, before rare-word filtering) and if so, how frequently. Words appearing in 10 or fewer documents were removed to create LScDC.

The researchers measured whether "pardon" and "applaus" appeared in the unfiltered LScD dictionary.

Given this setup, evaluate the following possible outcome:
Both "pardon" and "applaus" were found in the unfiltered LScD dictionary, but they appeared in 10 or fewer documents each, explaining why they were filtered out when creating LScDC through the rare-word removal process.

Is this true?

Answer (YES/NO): YES